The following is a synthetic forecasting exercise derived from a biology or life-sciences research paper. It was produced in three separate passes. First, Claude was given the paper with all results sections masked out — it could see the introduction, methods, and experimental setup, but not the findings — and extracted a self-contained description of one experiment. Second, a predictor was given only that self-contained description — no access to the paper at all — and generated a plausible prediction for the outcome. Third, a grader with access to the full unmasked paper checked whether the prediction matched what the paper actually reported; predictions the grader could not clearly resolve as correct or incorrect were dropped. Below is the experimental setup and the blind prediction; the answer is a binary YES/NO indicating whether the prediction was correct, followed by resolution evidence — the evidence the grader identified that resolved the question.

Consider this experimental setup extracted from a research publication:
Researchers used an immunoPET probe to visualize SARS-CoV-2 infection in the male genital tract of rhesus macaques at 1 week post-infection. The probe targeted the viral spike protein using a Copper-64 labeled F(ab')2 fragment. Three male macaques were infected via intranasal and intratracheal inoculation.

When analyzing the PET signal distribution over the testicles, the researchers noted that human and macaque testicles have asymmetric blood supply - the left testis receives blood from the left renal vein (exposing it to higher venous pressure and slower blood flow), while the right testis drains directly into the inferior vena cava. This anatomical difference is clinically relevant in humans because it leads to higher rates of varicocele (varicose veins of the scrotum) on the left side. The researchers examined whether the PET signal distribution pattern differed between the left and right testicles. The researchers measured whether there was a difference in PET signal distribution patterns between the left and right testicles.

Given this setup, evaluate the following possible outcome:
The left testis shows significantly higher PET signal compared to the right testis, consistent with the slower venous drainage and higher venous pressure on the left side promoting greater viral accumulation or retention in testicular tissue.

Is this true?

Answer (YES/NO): NO